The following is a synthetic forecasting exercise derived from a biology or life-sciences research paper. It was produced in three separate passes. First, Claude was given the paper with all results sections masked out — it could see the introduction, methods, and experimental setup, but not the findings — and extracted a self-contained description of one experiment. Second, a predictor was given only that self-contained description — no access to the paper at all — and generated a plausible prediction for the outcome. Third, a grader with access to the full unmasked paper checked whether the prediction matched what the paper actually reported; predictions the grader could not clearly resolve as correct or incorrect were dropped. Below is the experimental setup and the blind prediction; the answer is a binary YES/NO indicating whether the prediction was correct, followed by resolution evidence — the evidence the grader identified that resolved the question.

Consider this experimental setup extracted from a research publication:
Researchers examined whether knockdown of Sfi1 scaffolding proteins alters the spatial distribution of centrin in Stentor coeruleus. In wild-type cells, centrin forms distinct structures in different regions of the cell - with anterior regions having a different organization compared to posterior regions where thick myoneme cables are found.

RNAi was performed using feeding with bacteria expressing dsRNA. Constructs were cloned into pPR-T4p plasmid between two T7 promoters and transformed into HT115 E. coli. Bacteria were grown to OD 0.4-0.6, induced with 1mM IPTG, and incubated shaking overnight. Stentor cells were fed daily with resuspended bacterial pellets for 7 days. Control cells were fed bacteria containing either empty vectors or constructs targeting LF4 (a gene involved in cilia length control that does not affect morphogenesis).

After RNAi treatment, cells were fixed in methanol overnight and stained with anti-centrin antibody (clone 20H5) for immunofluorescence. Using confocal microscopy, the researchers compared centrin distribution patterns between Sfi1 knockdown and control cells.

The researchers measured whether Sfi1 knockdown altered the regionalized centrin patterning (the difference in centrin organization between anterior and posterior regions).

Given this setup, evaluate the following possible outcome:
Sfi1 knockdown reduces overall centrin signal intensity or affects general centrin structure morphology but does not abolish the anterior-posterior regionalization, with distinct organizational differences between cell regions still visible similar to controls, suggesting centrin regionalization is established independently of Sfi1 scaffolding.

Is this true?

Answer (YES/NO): NO